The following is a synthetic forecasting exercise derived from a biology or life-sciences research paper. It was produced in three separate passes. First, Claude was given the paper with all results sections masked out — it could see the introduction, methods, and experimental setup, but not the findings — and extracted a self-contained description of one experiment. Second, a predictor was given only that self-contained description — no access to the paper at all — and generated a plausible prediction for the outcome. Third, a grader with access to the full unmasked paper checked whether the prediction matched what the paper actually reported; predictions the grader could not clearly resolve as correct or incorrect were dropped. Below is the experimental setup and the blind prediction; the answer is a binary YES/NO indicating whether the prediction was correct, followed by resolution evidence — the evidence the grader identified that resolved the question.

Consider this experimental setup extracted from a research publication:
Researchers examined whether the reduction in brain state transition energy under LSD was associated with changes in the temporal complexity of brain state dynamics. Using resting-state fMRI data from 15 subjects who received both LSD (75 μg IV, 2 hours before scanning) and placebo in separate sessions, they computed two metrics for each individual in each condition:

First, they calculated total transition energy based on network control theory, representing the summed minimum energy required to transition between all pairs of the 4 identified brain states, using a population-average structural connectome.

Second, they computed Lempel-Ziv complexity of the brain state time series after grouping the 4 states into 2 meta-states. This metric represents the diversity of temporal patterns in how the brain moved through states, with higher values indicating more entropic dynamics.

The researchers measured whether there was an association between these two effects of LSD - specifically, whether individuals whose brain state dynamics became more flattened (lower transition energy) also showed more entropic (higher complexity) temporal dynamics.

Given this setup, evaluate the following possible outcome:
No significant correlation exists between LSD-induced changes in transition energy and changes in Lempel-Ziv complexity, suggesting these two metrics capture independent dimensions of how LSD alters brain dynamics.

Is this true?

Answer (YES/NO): NO